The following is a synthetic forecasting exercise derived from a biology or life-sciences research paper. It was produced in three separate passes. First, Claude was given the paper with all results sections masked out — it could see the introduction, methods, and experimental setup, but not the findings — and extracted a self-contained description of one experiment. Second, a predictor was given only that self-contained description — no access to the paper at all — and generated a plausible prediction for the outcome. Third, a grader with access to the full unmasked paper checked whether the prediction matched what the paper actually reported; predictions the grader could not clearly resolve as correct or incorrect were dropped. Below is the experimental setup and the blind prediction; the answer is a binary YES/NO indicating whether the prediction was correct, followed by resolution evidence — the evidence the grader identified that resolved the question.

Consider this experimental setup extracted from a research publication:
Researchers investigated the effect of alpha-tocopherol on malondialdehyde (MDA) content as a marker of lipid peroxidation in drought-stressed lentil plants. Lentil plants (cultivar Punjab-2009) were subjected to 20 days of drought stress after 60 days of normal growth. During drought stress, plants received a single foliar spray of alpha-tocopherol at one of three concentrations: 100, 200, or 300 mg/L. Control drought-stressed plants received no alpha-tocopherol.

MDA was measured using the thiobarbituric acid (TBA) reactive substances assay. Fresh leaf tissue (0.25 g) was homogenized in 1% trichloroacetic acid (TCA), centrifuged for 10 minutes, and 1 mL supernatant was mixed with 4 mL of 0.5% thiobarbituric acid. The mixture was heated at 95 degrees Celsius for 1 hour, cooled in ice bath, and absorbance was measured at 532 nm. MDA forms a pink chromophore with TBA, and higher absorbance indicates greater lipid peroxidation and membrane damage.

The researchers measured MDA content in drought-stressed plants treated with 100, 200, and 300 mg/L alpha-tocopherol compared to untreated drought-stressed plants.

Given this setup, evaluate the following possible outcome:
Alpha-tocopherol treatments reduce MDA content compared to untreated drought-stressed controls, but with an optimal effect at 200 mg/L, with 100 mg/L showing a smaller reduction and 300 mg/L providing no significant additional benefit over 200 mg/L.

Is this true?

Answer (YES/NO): NO